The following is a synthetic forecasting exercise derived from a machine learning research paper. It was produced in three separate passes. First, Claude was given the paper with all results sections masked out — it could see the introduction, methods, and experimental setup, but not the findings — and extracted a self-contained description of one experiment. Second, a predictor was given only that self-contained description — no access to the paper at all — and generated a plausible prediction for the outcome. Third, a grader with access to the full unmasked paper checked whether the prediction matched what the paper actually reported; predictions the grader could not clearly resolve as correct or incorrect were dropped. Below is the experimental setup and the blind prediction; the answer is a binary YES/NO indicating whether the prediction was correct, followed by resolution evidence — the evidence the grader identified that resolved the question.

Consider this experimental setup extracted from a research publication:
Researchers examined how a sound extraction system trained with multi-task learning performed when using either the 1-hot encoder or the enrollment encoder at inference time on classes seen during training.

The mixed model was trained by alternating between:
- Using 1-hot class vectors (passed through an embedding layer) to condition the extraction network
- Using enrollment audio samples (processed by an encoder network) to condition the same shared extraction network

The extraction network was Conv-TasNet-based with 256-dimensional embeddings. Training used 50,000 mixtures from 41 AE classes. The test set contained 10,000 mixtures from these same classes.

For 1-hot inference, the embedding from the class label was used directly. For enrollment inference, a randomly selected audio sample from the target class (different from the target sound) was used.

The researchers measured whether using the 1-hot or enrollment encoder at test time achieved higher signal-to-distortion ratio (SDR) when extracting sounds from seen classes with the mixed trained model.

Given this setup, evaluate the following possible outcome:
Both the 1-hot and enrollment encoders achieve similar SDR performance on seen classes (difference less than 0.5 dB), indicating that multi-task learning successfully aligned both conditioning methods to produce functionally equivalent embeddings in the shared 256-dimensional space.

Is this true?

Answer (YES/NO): NO